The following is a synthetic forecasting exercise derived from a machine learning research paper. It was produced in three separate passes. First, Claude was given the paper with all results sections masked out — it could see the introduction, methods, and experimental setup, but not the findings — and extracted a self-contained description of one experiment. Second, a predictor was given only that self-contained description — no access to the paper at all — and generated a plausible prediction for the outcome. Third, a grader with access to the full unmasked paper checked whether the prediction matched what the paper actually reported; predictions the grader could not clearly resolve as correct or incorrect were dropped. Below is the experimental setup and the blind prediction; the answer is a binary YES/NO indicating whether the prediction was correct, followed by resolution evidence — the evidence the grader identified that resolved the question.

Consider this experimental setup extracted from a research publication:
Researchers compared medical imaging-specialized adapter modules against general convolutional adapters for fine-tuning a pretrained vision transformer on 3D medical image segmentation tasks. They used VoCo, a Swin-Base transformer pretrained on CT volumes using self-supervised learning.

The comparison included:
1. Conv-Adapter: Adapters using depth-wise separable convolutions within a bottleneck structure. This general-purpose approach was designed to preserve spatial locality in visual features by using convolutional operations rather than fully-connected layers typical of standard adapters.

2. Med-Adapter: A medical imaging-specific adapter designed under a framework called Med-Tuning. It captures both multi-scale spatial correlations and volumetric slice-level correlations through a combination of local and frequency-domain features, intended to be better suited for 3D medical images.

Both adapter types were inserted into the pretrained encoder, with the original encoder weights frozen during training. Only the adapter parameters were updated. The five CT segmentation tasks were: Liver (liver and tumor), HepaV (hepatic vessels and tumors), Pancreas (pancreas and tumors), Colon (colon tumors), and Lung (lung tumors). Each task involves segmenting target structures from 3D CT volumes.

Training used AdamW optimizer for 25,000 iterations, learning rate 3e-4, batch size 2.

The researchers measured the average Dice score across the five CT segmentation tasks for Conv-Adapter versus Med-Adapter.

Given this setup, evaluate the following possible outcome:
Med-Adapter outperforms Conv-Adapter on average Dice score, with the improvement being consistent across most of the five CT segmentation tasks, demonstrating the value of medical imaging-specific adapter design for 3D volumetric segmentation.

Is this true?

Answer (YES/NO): NO